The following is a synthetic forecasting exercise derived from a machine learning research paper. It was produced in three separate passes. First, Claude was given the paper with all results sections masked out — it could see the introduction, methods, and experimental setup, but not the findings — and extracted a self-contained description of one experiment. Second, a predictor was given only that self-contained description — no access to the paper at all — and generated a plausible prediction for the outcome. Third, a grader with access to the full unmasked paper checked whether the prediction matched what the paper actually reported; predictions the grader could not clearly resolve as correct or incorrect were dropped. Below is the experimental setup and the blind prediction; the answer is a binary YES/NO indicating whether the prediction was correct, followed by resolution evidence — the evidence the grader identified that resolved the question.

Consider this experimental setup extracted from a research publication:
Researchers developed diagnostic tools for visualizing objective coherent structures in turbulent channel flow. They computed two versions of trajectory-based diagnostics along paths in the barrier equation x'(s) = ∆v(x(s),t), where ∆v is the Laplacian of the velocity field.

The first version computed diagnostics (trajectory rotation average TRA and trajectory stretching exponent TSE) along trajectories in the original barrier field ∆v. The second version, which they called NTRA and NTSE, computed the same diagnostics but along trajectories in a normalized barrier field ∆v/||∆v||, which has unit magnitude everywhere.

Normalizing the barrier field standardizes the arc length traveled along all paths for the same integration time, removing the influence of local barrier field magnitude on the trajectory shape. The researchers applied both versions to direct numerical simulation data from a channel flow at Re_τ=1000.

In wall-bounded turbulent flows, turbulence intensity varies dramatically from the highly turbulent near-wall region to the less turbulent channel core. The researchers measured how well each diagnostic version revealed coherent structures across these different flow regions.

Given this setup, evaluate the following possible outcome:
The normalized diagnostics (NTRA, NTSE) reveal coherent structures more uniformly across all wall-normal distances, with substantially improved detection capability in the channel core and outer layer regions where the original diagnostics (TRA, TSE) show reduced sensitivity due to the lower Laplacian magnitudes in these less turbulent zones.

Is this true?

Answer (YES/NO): YES